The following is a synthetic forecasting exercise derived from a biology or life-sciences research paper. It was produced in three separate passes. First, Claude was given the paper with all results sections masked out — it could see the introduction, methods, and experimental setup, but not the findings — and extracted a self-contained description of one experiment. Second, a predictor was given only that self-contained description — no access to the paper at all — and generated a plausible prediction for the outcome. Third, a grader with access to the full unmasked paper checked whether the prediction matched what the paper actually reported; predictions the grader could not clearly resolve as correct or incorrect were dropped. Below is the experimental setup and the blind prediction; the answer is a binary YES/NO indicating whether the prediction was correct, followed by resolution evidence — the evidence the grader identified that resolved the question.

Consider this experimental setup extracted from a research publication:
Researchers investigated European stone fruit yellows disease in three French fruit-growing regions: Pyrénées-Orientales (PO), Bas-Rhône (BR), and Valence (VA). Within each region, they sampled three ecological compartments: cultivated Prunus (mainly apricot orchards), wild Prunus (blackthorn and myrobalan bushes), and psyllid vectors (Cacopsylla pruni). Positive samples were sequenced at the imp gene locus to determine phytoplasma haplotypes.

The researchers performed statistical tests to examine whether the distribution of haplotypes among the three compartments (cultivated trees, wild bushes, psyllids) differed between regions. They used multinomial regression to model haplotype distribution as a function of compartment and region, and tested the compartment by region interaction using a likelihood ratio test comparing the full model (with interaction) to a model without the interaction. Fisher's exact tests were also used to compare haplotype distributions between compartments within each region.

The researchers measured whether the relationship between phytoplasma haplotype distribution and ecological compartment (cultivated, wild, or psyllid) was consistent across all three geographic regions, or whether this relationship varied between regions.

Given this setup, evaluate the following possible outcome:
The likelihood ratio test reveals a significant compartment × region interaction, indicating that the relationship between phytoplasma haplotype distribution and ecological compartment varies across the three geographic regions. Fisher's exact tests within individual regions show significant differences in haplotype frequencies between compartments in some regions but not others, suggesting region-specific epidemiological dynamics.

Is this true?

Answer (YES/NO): YES